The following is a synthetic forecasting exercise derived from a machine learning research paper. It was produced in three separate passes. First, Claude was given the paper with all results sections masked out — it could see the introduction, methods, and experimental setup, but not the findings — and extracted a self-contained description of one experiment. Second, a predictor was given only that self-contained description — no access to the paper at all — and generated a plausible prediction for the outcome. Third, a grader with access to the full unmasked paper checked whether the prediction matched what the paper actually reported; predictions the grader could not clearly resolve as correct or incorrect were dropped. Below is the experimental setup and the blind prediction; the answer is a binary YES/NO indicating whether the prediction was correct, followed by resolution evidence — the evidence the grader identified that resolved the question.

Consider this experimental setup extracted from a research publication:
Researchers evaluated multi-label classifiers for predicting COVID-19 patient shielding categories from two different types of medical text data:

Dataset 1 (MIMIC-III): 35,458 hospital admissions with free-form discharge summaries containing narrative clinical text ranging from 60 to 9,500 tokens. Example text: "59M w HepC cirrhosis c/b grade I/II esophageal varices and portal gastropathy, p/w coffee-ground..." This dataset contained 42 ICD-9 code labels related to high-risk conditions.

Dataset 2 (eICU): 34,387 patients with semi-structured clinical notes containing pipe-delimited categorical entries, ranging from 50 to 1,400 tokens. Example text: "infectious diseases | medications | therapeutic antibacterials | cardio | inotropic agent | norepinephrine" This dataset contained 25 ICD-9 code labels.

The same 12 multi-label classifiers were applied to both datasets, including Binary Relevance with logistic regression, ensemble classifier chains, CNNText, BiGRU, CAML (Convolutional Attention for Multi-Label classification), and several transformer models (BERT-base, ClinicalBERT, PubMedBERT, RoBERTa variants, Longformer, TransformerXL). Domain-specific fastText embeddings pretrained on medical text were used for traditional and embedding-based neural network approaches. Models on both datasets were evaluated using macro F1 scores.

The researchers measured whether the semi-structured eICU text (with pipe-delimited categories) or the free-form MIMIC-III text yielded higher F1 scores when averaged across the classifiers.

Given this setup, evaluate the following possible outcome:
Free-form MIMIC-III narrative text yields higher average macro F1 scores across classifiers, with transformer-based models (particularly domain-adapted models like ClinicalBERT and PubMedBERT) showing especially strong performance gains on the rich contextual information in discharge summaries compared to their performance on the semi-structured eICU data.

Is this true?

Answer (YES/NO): NO